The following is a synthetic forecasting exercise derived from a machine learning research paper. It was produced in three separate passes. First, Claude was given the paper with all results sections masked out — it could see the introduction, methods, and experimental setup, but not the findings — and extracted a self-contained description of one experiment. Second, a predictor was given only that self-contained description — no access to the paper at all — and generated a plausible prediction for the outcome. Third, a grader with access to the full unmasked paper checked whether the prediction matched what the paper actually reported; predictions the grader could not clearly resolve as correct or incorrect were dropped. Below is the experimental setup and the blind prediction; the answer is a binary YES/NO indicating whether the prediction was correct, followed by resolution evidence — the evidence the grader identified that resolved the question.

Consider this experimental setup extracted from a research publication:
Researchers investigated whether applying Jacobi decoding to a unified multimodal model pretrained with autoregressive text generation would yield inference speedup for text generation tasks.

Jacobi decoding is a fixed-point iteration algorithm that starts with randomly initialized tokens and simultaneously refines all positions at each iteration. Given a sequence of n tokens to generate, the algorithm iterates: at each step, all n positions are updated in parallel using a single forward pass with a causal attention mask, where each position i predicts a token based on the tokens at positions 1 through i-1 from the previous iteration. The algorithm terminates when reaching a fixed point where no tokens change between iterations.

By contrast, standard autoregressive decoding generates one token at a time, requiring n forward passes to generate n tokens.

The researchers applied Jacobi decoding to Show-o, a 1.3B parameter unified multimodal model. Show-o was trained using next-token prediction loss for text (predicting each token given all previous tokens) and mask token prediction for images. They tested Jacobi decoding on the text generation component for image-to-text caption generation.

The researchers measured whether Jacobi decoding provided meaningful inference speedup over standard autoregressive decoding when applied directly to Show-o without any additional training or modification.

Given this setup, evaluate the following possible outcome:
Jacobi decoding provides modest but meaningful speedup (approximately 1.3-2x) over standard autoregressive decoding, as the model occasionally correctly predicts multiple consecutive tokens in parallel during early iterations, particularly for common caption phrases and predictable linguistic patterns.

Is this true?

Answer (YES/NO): NO